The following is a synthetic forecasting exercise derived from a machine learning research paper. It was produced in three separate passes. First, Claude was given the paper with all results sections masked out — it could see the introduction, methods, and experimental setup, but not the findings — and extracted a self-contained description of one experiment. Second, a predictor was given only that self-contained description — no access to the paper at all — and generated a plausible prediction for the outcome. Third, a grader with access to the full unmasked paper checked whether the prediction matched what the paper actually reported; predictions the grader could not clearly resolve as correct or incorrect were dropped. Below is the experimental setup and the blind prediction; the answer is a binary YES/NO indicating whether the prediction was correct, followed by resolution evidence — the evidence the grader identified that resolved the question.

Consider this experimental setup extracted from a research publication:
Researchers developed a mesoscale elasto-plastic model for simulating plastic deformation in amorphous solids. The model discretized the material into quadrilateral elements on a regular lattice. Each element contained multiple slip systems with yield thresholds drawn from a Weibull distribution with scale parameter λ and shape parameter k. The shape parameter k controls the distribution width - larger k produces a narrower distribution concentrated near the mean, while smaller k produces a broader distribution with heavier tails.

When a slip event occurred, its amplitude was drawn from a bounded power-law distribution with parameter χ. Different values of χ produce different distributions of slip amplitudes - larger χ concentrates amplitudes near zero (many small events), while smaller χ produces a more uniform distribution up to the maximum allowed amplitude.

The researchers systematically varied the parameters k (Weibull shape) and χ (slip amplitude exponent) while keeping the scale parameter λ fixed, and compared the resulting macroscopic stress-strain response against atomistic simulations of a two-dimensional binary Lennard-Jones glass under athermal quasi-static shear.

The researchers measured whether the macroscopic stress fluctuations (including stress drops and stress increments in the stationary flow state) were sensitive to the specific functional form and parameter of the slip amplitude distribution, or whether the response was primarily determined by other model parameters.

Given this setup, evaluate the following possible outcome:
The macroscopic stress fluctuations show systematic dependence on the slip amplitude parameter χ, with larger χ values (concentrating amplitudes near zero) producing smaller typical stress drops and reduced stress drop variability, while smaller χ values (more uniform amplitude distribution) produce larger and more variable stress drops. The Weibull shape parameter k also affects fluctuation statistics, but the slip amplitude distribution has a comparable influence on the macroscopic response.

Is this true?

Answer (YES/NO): NO